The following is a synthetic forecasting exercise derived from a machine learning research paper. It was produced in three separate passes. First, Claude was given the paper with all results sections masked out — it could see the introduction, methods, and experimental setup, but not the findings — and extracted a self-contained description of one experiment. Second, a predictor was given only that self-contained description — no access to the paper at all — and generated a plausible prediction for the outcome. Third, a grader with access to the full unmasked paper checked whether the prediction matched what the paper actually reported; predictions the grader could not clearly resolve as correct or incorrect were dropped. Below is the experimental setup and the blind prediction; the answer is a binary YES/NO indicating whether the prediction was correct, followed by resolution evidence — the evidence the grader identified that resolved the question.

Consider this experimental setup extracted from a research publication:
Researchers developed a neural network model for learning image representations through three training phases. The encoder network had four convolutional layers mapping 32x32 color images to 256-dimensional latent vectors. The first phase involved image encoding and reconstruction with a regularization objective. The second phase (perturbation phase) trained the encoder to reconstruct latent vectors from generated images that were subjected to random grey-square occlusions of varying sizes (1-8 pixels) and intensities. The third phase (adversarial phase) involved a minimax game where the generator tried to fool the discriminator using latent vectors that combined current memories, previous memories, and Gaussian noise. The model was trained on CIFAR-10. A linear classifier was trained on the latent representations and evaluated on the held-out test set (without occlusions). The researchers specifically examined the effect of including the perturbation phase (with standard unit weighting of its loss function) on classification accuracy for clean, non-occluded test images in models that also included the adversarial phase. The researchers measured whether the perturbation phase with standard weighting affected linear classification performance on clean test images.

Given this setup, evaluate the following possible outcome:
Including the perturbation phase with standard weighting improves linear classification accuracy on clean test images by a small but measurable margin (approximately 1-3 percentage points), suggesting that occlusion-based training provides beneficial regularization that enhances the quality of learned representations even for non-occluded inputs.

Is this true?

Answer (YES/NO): NO